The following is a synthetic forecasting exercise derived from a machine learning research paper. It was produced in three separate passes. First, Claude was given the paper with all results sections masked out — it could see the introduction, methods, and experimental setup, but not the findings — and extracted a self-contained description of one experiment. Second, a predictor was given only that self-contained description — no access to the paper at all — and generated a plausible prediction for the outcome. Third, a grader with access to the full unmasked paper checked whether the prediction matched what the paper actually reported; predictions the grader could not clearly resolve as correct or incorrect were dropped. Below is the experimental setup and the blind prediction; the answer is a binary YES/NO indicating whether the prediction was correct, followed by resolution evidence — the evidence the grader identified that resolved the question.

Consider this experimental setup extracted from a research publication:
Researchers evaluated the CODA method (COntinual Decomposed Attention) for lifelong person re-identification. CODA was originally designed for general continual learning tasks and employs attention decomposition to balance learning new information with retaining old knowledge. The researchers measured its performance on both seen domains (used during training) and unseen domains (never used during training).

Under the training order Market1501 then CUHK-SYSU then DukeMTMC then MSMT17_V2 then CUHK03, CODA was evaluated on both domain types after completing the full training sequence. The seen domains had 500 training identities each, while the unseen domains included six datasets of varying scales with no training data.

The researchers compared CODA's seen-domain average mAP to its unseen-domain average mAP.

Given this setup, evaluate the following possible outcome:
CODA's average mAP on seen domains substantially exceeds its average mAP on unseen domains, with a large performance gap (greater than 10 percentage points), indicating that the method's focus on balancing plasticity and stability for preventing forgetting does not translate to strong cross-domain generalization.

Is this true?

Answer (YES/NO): NO